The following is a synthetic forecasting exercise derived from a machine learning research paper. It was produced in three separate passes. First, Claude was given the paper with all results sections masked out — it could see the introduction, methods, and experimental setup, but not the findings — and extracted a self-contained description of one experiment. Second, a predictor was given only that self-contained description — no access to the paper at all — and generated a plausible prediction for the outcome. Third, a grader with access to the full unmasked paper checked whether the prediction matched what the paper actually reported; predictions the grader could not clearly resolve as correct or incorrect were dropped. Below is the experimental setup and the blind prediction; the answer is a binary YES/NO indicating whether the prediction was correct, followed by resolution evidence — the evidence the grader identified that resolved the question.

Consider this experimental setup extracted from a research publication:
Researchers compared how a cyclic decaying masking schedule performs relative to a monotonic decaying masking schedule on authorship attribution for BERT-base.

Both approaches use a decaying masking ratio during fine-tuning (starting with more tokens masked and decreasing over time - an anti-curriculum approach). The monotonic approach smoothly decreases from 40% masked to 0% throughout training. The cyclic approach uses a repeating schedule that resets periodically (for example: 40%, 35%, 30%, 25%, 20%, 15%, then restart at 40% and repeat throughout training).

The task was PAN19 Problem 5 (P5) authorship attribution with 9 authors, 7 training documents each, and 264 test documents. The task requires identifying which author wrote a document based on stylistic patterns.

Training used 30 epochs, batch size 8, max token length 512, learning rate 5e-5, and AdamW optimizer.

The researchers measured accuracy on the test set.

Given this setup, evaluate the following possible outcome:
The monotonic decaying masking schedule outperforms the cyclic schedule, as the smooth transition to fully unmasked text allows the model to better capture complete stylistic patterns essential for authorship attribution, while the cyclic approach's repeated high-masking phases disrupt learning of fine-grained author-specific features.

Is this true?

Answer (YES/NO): NO